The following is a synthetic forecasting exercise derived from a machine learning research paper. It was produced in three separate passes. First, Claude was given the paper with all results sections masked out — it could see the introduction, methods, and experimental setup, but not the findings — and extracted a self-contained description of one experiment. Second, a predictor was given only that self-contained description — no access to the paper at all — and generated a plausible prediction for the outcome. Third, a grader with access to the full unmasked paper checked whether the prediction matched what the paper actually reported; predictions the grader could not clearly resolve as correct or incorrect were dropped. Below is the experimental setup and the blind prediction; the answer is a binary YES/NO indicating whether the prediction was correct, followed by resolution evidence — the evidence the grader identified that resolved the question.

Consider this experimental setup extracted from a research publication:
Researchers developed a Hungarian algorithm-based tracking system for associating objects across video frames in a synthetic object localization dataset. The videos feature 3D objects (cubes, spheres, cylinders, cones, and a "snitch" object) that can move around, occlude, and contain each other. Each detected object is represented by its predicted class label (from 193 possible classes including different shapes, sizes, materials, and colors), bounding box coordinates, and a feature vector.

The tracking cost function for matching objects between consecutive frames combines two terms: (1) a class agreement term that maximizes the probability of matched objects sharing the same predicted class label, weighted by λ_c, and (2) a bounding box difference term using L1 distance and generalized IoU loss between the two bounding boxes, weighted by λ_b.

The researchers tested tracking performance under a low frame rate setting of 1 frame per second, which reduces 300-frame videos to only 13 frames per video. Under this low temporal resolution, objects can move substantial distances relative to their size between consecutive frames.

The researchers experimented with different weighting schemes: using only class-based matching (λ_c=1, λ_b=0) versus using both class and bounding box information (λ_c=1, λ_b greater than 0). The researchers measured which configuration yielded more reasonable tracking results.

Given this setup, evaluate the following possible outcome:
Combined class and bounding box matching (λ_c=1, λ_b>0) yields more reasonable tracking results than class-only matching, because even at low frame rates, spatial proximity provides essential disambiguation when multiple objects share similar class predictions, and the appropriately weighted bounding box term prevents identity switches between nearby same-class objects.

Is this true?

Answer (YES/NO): NO